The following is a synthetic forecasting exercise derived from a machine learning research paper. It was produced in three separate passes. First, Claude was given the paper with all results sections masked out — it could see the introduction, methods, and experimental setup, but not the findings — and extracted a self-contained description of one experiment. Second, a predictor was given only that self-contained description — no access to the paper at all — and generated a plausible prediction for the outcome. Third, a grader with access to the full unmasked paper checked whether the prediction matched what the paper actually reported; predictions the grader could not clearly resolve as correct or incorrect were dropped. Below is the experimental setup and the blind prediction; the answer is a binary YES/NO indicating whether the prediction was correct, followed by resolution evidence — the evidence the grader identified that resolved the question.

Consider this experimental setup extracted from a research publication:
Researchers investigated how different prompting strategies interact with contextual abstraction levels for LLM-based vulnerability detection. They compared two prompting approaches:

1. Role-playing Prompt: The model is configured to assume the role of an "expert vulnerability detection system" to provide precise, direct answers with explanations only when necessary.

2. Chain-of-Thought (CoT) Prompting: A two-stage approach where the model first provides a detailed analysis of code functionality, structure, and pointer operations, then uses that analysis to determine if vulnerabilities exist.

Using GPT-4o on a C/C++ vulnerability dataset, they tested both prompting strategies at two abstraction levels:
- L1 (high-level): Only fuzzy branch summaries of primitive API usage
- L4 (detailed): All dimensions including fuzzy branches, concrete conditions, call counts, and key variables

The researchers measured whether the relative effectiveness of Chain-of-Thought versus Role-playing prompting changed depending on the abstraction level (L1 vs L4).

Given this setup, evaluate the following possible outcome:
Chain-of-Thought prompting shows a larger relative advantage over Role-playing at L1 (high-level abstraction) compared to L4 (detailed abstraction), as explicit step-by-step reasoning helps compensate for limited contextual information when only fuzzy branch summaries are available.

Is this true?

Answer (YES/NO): NO